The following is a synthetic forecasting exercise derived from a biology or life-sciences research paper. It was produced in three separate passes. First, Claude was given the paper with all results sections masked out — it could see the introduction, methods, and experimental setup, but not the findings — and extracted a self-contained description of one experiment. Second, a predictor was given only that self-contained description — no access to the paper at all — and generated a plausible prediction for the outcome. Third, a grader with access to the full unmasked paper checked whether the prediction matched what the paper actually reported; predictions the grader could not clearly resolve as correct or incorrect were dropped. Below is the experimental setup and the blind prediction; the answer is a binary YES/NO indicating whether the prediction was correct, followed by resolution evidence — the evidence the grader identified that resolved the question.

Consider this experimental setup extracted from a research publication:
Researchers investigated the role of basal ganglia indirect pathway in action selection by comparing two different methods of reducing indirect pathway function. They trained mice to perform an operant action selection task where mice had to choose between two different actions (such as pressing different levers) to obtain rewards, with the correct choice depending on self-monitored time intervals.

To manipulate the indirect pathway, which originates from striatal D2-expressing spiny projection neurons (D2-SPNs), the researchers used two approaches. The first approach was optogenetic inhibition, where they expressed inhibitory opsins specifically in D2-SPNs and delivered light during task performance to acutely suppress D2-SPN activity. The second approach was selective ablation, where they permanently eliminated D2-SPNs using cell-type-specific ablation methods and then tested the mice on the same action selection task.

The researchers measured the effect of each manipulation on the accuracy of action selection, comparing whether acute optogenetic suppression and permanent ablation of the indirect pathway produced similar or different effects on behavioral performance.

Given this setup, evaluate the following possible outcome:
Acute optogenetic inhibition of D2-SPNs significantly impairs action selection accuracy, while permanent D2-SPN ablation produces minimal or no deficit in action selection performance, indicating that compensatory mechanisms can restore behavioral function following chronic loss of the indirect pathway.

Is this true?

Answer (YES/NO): NO